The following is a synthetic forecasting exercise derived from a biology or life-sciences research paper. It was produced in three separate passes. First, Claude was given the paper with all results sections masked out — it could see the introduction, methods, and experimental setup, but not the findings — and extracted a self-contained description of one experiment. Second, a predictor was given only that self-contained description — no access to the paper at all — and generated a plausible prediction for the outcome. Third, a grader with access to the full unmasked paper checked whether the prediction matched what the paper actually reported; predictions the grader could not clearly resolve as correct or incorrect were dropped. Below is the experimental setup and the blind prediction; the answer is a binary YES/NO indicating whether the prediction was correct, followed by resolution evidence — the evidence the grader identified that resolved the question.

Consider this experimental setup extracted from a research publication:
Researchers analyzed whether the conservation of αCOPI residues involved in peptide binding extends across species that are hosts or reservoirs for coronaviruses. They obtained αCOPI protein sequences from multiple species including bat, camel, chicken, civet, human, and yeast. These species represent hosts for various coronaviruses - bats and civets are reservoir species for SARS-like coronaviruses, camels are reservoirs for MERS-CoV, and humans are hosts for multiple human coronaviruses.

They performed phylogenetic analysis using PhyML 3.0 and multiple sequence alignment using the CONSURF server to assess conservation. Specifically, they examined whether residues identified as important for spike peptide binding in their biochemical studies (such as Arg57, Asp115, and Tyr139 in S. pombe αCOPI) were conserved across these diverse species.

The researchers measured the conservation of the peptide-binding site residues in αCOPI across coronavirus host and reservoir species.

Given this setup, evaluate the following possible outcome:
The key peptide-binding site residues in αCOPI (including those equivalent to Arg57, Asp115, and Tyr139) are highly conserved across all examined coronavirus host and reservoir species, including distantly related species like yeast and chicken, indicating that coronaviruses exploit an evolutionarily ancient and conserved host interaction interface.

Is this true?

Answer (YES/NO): YES